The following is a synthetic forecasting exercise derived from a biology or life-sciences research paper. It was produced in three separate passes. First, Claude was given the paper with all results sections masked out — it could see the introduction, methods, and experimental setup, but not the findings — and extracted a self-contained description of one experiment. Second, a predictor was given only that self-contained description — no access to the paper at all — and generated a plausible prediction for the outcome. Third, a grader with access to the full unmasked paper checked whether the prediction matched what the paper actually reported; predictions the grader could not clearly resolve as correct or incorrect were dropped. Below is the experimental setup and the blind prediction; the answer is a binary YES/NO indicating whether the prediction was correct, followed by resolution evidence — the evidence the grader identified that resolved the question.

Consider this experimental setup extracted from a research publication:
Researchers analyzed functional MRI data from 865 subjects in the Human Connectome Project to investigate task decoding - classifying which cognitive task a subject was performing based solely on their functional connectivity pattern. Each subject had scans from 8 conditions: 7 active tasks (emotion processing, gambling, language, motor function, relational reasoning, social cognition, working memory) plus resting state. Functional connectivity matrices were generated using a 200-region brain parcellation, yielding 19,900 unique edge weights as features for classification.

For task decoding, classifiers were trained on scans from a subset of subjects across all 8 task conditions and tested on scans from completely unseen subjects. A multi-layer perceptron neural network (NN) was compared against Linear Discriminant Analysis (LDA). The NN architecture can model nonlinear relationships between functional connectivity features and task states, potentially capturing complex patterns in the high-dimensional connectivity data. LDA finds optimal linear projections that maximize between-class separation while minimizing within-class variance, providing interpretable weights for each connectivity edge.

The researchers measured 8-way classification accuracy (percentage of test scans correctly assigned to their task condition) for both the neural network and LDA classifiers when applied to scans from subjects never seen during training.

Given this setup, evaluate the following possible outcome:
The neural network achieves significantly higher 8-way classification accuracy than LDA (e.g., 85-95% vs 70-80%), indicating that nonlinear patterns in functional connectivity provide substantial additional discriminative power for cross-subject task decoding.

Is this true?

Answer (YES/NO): NO